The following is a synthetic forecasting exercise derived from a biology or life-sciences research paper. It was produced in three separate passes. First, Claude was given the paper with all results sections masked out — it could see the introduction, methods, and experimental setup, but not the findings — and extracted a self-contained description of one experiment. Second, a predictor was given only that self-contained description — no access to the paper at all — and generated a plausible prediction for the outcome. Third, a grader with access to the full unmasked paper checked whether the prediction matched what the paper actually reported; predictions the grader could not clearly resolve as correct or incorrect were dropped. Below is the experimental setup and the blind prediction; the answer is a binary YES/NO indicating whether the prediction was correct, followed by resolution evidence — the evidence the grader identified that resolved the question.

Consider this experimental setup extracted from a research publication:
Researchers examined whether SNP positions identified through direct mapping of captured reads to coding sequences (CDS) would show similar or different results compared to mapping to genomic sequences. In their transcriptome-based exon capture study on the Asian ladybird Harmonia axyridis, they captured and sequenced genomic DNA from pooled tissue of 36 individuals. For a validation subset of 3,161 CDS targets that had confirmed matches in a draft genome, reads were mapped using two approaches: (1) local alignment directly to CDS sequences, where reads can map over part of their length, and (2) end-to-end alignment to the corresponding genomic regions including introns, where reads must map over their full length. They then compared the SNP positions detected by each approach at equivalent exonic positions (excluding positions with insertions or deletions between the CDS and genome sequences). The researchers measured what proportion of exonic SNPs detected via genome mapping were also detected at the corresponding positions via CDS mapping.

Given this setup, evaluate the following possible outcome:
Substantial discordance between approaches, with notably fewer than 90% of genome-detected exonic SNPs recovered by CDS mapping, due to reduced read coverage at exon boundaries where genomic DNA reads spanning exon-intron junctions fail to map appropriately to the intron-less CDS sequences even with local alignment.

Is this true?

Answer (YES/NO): NO